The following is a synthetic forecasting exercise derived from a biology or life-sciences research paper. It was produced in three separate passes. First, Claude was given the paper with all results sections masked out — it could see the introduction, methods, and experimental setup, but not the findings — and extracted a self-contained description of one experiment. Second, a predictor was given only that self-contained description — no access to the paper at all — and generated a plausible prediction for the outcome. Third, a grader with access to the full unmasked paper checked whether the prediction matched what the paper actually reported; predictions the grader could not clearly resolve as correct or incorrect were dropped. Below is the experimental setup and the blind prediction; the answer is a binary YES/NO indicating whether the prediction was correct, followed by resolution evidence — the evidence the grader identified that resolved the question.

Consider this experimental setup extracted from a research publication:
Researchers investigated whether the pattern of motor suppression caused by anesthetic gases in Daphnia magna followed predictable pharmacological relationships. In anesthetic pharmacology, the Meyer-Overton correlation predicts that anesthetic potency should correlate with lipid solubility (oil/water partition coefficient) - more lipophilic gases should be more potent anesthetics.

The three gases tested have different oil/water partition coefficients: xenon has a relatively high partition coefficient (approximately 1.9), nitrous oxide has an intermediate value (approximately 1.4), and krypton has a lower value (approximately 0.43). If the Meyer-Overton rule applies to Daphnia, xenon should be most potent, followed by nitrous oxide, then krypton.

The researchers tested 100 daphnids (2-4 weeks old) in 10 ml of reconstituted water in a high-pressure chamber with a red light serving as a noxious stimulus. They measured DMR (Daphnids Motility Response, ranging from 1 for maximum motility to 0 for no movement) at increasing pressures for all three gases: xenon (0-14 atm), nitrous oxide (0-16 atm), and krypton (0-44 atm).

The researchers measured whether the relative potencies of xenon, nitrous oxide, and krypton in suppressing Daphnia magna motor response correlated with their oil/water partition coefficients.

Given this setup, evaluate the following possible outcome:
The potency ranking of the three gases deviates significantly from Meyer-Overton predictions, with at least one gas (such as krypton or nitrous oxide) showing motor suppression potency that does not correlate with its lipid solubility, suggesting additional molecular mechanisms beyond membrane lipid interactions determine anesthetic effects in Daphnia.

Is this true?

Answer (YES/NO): YES